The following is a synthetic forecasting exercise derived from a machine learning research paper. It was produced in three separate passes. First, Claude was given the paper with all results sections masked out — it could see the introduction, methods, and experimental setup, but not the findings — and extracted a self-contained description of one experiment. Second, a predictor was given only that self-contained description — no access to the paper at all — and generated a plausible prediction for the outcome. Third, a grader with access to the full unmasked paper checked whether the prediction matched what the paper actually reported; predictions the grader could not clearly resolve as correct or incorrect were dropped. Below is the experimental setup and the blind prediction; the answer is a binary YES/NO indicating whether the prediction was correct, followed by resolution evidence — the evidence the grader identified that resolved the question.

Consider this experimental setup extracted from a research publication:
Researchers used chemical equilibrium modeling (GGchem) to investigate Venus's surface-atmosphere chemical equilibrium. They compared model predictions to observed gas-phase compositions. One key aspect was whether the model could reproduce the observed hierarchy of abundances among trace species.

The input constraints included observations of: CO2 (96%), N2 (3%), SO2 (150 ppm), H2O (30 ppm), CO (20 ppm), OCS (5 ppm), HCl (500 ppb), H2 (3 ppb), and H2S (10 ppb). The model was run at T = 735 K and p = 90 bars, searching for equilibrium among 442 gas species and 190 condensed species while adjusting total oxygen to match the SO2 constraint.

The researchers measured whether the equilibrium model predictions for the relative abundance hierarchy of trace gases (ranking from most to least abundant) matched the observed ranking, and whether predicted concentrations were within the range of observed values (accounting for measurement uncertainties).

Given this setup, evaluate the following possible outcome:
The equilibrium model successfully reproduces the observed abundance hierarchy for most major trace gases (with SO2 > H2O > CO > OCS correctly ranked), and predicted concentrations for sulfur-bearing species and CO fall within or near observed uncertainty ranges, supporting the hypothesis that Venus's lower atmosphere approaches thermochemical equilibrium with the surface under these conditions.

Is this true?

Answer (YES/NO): YES